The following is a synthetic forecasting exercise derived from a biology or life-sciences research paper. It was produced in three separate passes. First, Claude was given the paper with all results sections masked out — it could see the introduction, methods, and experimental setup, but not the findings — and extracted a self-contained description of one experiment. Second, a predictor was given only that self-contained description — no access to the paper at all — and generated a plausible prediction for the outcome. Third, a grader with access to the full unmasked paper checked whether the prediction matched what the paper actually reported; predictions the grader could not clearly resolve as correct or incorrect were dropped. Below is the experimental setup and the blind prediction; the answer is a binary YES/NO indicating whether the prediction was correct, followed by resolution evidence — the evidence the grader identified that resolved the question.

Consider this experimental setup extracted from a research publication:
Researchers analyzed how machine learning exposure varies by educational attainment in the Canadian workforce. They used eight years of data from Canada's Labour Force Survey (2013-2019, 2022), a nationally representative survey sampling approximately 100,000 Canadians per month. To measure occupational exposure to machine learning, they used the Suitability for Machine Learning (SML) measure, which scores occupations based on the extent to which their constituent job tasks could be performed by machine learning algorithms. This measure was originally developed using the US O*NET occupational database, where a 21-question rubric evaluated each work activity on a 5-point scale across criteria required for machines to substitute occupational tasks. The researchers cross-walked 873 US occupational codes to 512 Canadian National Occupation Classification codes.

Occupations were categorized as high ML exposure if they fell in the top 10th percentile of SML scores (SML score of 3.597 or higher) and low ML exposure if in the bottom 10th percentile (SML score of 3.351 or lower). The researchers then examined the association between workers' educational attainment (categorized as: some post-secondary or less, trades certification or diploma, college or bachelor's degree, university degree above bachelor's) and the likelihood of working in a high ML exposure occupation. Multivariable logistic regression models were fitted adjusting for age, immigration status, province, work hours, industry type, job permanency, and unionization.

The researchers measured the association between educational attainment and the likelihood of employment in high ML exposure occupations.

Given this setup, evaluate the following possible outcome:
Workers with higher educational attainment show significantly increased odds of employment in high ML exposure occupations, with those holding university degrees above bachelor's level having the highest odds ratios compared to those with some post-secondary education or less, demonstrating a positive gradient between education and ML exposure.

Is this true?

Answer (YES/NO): NO